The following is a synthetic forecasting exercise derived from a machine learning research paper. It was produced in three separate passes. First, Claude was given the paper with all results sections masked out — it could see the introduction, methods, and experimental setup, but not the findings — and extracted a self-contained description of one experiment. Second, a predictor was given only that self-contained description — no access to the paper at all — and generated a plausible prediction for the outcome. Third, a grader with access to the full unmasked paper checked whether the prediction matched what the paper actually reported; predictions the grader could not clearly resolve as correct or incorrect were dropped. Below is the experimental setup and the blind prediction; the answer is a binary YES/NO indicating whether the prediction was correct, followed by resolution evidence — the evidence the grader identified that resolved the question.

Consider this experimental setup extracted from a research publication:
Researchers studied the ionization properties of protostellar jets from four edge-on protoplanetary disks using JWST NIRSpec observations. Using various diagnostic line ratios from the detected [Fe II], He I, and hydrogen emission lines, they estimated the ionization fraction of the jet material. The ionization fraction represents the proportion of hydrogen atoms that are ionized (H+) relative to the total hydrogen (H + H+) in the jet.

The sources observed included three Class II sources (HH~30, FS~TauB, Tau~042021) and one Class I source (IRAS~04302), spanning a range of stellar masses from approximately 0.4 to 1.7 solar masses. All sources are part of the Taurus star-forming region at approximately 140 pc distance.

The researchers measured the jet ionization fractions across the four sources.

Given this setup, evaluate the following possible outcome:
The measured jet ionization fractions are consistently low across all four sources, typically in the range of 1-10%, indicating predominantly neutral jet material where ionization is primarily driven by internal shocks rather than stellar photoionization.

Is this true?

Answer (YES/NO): NO